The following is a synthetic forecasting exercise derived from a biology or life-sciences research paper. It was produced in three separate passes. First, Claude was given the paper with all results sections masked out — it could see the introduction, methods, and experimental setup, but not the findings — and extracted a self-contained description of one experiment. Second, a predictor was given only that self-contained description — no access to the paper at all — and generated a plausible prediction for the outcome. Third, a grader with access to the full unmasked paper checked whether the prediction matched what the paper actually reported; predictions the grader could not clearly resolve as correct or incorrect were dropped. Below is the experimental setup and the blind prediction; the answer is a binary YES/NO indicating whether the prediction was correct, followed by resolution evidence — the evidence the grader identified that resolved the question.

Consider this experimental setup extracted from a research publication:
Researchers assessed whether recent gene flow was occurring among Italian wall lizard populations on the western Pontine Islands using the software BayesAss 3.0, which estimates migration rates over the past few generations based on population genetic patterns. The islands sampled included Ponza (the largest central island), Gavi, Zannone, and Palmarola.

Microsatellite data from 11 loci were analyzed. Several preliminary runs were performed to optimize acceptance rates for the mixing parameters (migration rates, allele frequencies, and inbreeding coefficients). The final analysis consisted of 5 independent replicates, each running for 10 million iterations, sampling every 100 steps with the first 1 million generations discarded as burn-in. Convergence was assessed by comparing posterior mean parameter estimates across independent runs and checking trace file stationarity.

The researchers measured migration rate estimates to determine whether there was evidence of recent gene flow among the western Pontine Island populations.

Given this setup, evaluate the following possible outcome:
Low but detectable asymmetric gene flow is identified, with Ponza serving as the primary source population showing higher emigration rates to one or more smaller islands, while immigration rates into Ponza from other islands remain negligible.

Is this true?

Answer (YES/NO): NO